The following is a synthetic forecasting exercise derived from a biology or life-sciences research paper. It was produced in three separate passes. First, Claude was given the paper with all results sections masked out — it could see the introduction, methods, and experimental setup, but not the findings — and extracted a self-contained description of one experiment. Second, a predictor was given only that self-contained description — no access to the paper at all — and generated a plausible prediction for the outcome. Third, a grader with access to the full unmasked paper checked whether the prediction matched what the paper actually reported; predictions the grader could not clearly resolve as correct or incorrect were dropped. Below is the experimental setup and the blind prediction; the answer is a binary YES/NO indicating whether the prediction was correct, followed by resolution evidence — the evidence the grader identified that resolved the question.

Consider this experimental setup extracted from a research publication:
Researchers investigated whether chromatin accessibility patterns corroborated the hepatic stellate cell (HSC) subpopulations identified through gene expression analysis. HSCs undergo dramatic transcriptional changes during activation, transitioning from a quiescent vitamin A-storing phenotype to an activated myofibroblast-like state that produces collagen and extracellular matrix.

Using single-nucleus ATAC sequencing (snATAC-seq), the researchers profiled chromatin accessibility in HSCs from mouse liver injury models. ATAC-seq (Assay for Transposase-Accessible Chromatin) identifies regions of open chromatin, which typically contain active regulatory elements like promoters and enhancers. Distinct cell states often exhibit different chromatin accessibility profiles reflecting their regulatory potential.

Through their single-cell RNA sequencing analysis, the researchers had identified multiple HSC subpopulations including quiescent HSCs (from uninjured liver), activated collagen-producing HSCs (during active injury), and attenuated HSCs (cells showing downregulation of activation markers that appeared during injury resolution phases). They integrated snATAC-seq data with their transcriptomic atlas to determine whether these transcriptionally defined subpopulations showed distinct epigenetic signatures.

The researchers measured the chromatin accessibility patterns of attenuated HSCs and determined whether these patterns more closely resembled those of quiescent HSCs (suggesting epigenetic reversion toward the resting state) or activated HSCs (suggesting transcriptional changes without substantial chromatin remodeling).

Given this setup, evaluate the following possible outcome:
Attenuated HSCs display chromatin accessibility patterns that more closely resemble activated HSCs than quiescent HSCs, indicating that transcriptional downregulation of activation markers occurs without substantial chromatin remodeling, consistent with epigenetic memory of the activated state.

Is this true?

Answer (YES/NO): NO